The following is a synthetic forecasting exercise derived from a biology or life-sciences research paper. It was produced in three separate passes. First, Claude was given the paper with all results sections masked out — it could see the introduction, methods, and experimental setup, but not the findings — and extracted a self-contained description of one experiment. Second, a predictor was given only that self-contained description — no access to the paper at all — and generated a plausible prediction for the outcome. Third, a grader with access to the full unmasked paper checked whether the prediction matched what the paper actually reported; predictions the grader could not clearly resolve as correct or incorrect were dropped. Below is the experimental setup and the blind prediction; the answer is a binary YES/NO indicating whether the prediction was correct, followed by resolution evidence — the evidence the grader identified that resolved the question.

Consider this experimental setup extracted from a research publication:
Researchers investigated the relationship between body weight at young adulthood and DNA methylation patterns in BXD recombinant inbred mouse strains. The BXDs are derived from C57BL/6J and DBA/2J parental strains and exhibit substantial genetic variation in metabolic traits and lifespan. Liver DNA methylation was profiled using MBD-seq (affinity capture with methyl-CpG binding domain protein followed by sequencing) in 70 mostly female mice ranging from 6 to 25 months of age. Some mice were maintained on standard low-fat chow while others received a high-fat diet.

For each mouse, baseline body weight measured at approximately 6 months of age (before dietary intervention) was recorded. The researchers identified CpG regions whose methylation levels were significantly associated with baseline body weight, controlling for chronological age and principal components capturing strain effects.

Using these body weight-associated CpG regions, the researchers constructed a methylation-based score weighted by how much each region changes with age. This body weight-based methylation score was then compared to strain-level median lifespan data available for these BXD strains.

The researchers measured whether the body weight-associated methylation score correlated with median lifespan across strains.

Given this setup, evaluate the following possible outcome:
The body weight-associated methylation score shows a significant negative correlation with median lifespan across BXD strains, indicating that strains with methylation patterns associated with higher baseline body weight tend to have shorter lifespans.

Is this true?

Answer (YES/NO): NO